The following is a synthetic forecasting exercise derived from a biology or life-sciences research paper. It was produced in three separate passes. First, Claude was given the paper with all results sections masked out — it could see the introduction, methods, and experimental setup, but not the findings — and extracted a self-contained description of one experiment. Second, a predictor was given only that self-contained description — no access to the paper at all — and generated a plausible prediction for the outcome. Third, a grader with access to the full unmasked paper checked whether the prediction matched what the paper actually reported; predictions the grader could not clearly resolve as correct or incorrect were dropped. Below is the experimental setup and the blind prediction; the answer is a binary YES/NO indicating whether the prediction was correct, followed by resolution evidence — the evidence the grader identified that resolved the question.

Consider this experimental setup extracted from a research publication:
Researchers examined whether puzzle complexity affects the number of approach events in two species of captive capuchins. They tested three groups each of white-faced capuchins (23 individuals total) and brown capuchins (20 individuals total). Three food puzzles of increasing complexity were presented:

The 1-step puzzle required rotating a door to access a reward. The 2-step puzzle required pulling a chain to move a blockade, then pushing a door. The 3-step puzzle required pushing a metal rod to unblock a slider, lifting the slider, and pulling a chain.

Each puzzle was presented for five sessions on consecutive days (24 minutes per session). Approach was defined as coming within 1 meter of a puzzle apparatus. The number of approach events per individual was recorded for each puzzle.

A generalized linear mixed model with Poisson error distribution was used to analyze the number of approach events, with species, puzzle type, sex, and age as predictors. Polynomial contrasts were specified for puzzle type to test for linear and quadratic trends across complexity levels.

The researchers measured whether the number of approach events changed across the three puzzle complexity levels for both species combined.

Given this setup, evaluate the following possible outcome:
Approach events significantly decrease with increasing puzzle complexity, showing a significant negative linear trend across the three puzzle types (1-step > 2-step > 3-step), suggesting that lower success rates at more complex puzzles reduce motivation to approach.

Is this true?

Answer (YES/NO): NO